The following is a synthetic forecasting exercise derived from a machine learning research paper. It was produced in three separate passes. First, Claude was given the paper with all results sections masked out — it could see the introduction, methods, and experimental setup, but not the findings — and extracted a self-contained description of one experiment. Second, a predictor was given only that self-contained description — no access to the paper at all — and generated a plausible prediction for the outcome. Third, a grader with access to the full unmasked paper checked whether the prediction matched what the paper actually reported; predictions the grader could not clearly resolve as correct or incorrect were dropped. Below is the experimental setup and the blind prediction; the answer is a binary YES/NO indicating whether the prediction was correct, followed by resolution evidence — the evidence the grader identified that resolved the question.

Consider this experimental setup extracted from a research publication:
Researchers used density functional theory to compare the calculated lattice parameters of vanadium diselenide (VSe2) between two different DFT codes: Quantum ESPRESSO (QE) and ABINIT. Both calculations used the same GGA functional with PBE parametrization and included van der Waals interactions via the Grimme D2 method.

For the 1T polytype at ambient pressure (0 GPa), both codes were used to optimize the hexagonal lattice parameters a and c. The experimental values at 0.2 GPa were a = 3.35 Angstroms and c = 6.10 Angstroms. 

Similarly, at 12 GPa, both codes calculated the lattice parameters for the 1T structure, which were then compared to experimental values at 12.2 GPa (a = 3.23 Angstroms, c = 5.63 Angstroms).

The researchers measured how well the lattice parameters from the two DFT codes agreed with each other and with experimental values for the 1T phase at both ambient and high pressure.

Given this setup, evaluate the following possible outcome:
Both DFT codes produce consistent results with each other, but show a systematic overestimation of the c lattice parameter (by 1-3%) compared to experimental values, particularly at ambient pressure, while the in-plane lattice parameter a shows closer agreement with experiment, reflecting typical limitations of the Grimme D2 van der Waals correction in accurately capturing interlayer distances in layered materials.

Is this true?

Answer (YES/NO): NO